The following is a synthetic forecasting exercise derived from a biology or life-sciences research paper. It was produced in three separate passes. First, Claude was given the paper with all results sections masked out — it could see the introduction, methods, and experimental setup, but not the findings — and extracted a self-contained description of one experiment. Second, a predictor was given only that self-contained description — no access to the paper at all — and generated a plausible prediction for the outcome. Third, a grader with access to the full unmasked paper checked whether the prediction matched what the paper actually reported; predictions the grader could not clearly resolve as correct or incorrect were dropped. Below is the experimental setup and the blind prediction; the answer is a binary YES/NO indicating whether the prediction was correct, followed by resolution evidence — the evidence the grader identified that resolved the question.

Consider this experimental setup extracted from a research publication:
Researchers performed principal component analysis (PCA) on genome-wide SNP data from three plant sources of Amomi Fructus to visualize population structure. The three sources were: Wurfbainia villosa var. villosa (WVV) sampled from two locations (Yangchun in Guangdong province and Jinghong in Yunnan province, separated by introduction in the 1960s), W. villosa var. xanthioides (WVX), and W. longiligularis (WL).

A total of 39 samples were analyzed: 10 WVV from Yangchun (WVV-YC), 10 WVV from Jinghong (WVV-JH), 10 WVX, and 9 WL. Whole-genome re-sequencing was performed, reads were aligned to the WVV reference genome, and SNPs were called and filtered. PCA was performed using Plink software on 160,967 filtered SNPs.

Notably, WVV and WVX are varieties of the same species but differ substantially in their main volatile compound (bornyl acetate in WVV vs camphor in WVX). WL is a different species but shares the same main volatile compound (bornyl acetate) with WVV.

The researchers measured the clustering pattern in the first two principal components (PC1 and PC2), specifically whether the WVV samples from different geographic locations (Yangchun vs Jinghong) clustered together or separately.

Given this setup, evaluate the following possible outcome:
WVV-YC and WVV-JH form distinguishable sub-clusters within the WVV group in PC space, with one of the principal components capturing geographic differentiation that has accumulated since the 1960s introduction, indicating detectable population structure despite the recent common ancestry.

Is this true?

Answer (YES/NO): YES